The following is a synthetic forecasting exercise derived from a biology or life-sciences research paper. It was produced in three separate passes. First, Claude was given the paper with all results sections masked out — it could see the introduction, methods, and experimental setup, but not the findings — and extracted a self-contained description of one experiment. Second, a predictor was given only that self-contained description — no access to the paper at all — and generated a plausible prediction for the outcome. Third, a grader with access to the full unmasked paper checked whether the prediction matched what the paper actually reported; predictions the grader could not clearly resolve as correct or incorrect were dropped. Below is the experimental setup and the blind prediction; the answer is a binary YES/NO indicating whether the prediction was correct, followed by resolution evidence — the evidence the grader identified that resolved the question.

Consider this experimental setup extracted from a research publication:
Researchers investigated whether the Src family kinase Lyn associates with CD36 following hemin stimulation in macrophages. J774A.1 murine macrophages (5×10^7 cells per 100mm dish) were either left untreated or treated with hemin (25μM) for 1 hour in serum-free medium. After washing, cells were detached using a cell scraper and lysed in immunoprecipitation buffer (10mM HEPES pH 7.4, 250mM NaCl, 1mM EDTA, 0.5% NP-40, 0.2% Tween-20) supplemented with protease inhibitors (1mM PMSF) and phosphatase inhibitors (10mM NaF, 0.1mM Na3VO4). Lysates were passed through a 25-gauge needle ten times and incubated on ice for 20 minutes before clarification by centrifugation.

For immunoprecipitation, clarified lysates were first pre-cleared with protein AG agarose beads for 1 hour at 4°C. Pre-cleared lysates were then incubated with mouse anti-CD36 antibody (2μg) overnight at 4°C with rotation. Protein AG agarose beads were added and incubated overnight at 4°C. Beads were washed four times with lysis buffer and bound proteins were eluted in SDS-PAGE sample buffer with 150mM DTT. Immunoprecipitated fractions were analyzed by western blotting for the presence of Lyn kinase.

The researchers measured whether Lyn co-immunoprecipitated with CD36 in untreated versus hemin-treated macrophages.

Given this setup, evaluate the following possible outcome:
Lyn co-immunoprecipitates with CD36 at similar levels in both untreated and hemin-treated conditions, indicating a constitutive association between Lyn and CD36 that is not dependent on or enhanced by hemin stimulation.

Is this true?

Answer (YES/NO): NO